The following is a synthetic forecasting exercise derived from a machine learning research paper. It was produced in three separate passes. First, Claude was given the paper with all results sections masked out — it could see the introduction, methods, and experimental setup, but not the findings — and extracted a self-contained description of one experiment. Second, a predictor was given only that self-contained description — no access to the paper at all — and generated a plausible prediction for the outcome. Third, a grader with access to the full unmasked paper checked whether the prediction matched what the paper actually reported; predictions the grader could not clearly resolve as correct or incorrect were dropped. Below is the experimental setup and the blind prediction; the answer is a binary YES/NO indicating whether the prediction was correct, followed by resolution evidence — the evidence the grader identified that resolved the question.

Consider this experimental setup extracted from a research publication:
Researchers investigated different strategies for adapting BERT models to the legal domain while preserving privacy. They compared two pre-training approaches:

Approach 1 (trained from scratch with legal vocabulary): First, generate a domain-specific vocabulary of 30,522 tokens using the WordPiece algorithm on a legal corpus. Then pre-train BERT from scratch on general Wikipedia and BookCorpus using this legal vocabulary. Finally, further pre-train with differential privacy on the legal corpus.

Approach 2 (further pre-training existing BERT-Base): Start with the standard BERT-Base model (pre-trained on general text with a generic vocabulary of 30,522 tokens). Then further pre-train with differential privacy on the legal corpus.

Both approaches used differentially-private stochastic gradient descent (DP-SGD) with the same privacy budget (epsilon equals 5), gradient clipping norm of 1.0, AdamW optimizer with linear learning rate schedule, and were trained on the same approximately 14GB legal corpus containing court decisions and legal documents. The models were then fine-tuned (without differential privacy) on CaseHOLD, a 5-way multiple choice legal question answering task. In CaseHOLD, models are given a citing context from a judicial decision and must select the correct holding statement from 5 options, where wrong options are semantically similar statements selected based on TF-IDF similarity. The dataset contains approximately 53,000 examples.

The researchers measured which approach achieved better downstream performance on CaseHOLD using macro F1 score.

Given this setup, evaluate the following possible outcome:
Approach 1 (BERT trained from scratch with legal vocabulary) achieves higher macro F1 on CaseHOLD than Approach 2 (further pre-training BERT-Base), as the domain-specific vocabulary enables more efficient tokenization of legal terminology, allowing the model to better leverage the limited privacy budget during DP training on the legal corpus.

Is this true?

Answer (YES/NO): NO